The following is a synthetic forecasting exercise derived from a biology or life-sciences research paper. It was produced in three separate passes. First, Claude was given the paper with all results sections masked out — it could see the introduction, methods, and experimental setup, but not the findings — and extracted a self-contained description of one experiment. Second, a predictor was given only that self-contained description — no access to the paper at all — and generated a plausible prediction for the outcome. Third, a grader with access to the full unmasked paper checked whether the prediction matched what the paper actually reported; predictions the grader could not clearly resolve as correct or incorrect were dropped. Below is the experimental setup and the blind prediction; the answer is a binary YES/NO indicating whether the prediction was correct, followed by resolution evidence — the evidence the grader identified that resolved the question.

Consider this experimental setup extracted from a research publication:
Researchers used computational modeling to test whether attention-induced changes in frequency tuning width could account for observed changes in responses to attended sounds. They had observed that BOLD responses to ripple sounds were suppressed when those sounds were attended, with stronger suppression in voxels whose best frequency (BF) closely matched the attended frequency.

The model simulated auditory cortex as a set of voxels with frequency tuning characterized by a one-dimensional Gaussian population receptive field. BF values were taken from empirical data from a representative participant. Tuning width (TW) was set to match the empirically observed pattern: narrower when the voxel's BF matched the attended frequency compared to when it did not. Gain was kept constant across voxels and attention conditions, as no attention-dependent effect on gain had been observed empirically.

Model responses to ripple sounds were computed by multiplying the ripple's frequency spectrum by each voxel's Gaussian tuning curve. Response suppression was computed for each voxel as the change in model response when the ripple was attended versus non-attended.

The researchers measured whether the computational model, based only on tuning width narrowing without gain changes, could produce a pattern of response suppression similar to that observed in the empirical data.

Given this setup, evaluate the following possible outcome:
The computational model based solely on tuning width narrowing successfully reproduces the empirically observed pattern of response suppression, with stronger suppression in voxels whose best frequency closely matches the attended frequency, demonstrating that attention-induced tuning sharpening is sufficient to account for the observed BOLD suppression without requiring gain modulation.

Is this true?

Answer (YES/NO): NO